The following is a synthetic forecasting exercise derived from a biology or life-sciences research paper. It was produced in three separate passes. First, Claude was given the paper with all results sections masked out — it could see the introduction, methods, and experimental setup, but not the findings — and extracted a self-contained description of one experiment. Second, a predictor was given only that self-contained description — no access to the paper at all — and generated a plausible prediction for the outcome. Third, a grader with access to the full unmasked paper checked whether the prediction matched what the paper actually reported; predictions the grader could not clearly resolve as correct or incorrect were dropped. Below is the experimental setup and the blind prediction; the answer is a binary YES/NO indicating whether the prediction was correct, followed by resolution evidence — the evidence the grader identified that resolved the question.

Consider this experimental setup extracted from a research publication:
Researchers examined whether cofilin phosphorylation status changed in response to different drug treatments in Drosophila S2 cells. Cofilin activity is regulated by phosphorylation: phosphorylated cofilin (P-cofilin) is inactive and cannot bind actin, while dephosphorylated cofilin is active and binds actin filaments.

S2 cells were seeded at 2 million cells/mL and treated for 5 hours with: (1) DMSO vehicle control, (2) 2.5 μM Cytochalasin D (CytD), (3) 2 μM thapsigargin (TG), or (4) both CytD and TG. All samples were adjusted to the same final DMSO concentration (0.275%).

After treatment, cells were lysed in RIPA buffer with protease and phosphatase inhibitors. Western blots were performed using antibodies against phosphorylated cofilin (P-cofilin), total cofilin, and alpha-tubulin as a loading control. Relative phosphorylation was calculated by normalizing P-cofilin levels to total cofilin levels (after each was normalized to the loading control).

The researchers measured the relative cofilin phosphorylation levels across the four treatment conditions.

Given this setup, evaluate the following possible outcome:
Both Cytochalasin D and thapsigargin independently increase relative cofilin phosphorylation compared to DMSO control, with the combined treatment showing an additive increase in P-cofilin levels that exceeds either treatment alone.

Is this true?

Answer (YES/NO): NO